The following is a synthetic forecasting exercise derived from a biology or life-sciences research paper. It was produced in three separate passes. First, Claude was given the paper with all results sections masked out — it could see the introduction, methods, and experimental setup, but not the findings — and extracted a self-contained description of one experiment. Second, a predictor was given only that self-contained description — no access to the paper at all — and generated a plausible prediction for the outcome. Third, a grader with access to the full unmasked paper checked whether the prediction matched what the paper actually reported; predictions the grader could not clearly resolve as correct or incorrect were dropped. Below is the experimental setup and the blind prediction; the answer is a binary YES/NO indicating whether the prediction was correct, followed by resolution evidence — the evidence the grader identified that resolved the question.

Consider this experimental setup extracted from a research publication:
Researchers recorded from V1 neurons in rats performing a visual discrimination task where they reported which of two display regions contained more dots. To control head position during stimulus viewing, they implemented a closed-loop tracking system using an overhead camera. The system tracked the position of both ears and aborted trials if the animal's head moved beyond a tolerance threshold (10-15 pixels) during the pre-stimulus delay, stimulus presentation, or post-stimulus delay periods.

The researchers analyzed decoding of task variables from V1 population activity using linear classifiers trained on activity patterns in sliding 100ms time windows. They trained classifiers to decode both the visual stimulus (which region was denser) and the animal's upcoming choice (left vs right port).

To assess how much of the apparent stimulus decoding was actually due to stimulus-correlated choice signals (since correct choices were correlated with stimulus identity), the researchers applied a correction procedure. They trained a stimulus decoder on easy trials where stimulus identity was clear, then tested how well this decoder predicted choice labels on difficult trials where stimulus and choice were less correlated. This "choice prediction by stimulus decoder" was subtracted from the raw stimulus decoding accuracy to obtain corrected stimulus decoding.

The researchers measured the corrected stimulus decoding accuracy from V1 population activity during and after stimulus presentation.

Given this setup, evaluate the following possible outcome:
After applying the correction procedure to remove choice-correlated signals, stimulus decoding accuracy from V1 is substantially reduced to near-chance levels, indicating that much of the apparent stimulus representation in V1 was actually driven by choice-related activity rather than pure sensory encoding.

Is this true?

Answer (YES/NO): NO